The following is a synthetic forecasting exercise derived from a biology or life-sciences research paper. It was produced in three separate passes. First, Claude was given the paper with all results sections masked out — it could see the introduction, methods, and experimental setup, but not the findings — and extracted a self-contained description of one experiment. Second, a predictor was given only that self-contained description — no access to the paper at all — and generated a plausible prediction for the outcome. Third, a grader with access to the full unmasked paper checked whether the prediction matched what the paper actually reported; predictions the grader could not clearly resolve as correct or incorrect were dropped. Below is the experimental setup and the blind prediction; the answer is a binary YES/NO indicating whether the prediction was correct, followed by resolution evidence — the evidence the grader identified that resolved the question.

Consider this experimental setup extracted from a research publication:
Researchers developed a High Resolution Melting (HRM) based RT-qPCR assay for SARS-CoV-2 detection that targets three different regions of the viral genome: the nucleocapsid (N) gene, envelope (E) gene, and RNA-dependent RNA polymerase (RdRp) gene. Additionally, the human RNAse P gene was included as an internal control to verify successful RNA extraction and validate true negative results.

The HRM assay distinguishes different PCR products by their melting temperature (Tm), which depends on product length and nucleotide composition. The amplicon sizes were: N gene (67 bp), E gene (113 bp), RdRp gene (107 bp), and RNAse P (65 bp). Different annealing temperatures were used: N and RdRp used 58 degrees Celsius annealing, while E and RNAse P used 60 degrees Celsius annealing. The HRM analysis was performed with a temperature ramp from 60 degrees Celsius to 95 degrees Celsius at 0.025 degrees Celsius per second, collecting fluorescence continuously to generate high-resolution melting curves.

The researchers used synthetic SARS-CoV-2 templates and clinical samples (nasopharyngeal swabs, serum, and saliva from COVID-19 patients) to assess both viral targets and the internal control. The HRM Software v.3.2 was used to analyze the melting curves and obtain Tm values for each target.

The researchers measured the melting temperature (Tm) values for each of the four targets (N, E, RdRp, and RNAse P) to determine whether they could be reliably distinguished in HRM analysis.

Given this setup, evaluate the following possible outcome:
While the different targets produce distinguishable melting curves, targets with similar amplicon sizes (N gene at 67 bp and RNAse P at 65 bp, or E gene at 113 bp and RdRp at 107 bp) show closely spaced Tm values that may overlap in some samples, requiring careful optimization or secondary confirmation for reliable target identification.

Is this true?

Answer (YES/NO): NO